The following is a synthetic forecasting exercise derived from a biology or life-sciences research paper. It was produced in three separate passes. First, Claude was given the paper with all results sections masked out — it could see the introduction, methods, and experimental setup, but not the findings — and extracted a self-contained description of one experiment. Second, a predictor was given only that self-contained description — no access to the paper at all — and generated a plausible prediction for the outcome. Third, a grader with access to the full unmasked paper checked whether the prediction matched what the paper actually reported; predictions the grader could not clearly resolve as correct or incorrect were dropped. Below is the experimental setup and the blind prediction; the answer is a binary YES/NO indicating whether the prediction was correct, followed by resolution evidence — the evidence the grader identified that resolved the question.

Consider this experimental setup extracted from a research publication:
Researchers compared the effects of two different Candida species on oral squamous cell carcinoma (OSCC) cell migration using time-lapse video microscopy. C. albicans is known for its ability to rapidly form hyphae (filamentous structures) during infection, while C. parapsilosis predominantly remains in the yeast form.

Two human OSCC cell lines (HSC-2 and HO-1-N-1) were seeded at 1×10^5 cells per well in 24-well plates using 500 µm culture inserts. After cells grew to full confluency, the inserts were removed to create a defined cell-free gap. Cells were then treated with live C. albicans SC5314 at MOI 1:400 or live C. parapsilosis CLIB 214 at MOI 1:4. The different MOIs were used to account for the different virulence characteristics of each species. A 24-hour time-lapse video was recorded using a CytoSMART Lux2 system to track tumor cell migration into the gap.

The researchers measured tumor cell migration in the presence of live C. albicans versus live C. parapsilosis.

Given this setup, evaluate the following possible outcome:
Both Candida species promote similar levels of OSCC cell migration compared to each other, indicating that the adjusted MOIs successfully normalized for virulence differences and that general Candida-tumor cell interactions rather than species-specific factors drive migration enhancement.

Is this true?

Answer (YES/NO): NO